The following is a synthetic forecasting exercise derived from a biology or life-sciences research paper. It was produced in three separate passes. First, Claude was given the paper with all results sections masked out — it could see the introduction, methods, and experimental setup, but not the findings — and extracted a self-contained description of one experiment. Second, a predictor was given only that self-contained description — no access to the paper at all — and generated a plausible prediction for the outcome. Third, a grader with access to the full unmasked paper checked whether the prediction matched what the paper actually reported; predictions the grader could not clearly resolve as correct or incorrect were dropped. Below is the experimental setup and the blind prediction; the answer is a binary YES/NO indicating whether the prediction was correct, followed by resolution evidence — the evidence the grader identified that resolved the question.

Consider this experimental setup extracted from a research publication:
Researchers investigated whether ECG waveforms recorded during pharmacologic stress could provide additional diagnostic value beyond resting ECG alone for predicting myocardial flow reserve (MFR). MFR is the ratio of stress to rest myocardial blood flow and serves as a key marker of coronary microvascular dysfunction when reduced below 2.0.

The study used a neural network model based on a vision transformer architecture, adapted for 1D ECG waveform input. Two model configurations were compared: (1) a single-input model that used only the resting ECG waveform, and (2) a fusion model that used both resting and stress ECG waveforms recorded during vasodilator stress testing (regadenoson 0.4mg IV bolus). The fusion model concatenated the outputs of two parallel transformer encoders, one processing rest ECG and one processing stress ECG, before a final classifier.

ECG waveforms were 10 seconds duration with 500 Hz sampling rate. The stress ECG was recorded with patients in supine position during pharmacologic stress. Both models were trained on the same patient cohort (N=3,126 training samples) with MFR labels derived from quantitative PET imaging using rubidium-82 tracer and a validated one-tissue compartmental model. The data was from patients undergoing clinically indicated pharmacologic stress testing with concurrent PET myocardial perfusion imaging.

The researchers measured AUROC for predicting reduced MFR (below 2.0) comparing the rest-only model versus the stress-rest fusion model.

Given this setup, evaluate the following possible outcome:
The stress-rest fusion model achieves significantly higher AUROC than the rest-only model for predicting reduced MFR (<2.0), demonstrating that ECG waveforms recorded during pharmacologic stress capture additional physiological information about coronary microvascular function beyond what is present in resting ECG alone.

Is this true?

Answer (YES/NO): NO